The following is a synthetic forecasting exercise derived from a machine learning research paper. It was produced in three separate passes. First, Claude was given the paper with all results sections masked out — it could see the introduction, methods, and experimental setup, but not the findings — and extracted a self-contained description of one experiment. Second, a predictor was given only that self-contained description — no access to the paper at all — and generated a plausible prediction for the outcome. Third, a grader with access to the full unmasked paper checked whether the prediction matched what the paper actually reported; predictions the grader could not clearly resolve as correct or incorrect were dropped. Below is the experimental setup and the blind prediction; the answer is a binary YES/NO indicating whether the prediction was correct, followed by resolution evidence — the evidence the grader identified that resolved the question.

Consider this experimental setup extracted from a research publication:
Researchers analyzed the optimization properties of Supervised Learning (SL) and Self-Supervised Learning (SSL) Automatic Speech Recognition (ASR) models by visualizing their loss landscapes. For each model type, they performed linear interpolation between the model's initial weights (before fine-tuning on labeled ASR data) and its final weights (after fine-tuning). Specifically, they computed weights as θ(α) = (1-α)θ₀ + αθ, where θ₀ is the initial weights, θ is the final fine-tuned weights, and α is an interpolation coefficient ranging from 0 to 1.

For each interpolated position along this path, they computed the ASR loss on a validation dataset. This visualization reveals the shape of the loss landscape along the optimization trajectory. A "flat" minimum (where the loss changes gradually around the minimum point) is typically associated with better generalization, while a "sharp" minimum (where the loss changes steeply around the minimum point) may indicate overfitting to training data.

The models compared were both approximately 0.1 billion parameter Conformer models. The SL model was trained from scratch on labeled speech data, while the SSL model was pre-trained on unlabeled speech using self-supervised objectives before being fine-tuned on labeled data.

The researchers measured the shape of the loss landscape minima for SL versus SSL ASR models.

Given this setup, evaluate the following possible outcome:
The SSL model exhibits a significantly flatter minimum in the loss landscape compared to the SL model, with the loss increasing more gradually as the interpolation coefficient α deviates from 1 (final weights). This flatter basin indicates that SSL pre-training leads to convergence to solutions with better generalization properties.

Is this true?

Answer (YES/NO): YES